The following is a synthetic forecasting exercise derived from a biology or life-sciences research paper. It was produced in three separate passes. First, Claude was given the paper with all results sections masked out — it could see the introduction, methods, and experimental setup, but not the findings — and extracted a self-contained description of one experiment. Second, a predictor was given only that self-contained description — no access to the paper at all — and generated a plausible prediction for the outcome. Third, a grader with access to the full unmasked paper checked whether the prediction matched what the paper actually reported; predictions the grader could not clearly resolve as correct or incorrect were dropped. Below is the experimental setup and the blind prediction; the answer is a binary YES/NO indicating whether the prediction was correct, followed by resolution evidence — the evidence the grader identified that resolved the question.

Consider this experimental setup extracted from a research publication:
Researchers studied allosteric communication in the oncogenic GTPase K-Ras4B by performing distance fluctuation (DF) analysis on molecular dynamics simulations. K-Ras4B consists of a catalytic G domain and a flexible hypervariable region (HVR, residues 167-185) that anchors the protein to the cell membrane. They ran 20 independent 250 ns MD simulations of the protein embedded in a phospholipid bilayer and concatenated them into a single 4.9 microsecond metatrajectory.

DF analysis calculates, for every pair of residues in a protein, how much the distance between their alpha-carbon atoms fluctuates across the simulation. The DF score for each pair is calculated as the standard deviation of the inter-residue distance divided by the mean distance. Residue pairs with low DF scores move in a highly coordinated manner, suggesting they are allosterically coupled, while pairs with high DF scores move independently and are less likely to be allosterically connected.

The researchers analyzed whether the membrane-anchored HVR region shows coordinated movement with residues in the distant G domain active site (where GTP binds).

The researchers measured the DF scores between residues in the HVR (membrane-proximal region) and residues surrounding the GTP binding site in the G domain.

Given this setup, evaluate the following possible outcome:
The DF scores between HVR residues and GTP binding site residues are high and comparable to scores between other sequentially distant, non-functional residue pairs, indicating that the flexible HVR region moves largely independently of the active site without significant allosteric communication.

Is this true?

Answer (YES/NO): YES